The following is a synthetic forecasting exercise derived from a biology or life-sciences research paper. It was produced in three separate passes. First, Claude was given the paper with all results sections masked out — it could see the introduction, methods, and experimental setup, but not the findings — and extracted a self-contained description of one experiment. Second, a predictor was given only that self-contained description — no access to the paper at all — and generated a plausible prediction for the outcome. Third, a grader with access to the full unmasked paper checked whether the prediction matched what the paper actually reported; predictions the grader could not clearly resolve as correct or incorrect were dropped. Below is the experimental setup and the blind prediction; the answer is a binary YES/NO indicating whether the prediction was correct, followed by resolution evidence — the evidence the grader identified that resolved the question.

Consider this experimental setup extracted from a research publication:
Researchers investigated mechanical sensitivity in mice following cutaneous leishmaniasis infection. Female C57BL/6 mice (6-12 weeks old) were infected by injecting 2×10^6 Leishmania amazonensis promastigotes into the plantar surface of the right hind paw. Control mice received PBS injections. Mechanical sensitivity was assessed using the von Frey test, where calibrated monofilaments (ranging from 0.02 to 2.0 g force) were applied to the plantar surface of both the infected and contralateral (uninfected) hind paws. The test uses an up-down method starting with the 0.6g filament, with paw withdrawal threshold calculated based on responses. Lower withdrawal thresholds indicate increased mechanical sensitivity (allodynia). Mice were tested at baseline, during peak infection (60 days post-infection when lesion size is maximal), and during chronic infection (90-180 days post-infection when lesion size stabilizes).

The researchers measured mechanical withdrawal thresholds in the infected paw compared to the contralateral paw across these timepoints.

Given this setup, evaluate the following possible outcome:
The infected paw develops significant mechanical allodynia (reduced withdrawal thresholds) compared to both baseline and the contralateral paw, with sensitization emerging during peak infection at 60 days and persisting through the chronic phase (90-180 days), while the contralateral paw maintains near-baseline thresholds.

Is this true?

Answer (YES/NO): NO